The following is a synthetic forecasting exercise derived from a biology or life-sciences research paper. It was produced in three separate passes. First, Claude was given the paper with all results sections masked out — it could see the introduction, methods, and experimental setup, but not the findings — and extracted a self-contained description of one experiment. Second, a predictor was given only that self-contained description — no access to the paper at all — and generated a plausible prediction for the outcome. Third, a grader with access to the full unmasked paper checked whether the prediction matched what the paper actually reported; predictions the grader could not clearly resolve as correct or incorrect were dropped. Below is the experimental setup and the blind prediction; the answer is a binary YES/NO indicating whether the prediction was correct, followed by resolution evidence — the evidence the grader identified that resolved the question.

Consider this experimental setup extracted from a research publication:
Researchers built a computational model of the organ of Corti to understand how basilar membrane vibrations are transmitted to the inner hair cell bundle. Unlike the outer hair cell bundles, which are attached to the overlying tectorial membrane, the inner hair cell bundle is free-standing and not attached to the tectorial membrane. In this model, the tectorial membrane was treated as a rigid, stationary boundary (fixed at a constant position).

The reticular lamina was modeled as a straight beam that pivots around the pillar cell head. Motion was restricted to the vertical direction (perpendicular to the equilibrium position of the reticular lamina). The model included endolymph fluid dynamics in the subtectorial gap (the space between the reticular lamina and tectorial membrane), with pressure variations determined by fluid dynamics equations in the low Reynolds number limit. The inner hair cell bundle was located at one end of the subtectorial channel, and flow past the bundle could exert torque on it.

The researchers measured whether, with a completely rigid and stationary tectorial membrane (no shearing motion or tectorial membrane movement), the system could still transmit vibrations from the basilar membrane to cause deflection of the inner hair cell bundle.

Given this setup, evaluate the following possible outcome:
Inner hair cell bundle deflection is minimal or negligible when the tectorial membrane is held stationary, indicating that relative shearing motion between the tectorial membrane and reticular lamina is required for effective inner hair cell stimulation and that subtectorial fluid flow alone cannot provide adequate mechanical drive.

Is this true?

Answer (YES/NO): NO